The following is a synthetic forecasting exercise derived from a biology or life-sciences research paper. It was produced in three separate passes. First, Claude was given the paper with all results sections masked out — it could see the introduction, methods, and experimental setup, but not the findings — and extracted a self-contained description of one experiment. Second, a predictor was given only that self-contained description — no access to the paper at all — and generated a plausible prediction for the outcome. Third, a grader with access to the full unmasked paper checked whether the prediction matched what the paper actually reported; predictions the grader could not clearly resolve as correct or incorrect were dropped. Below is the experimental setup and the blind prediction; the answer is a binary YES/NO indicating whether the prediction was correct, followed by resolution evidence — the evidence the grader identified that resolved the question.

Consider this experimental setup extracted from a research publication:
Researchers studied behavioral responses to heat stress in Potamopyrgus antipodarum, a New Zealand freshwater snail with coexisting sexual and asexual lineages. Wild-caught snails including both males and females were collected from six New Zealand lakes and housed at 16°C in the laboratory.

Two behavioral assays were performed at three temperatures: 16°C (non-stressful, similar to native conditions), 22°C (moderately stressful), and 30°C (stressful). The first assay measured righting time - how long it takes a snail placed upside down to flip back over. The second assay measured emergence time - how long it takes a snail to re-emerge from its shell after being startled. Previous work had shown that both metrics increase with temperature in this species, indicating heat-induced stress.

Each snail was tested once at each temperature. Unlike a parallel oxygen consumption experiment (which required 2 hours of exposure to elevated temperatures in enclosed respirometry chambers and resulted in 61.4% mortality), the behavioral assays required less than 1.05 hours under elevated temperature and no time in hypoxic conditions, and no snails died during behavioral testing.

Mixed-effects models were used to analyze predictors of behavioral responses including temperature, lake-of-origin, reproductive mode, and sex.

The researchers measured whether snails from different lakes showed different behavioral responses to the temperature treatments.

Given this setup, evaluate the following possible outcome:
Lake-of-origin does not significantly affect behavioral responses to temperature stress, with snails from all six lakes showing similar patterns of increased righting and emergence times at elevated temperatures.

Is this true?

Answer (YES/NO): NO